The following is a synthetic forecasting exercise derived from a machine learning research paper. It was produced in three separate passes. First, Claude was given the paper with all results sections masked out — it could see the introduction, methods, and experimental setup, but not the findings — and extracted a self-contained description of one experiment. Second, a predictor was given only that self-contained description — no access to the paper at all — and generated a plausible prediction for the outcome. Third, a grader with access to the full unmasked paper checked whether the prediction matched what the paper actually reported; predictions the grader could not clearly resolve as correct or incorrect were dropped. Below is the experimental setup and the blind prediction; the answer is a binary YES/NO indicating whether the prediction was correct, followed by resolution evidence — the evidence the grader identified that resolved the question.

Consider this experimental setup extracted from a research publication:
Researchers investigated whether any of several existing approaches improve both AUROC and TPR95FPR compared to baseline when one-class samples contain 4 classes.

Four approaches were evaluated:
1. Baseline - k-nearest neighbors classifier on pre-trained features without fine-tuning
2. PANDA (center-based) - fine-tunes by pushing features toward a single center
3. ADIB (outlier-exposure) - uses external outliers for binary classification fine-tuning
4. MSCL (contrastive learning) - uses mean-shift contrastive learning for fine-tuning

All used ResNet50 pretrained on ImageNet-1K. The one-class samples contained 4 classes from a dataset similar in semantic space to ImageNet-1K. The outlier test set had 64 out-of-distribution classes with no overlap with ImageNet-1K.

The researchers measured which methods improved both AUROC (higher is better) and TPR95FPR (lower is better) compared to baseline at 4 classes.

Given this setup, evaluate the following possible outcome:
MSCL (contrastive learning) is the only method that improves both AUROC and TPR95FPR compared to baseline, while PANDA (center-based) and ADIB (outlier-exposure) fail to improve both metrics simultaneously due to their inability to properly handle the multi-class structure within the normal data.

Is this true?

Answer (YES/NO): NO